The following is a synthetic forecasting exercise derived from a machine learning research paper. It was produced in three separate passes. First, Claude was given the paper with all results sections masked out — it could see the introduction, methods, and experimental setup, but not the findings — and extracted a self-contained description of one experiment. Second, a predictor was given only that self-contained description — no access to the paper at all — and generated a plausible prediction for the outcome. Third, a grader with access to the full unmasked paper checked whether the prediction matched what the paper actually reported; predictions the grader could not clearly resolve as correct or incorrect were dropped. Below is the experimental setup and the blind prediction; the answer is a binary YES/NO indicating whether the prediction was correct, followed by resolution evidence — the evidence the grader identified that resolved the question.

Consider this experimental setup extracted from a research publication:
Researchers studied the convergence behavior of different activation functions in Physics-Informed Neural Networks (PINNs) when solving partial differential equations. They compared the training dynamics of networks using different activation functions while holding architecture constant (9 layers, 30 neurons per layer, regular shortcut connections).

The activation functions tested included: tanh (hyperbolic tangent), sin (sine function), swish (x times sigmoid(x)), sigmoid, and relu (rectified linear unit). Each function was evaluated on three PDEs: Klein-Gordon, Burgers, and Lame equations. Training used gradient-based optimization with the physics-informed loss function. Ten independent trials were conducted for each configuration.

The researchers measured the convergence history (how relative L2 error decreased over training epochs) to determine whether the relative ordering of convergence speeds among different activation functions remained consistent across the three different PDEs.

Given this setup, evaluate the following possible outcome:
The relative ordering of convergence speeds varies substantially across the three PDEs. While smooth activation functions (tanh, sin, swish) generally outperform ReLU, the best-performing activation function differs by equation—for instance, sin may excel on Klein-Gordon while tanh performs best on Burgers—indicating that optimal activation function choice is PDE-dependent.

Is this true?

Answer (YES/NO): NO